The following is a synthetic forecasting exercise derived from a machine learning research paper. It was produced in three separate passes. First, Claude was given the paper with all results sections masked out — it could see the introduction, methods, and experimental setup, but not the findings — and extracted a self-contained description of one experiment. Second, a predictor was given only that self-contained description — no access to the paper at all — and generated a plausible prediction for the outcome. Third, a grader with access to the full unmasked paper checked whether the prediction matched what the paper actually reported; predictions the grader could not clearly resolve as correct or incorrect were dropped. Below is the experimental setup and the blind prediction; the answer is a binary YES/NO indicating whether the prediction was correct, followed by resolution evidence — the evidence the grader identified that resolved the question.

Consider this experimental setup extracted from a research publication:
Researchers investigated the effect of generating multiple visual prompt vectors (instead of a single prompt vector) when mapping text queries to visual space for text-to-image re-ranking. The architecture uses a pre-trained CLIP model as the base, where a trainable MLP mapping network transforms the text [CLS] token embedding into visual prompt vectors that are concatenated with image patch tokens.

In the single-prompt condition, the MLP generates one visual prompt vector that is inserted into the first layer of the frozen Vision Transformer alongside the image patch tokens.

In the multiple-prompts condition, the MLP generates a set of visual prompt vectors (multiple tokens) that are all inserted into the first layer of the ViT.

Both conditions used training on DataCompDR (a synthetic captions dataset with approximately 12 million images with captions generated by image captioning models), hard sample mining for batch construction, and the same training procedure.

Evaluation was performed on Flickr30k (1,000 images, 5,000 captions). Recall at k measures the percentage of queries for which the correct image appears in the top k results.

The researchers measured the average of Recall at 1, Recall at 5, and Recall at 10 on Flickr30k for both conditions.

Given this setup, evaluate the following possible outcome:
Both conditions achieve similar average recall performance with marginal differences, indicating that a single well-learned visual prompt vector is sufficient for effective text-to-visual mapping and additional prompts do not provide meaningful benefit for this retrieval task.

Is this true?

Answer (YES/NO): NO